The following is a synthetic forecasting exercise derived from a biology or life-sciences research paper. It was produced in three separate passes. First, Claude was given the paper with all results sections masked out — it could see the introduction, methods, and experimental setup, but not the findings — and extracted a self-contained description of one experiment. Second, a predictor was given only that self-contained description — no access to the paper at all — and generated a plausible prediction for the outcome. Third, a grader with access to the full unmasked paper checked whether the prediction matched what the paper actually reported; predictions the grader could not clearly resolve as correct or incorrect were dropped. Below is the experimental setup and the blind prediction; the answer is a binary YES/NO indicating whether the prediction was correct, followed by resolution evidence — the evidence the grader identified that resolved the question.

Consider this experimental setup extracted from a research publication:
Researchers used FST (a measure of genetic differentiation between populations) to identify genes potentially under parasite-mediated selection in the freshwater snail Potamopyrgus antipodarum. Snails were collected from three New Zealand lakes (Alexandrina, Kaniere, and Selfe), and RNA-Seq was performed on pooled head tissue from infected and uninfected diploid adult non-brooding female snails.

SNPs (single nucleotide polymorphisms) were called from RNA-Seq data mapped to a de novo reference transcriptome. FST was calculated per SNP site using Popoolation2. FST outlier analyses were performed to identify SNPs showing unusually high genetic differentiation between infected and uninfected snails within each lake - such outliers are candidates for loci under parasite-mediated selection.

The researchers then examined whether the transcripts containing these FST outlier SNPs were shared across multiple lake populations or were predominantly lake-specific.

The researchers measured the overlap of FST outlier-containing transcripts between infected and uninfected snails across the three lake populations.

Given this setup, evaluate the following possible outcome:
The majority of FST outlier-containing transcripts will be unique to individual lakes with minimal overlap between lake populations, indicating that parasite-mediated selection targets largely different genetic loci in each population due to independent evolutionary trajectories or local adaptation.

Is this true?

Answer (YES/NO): YES